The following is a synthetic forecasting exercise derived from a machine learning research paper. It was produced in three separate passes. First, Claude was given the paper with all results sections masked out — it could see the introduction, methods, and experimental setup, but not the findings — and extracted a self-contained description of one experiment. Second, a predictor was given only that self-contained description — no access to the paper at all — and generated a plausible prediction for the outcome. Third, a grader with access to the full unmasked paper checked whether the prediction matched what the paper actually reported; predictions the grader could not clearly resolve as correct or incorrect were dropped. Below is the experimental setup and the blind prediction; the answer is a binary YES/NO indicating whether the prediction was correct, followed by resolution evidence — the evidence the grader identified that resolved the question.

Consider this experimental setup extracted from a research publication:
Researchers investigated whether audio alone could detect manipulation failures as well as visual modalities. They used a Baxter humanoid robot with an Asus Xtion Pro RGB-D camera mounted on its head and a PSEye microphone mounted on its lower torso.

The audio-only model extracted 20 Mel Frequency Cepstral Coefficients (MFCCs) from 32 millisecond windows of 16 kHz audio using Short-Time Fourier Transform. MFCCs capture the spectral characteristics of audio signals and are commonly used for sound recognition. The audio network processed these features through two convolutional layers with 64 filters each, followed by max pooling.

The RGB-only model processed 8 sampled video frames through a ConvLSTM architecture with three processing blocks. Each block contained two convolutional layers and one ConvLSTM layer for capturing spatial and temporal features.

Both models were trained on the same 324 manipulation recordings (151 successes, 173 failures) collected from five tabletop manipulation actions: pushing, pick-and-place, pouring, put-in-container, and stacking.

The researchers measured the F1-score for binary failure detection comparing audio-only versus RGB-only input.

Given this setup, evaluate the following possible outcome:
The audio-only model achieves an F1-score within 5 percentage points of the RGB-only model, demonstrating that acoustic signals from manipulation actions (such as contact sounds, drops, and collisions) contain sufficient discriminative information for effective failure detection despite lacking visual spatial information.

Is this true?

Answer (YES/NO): NO